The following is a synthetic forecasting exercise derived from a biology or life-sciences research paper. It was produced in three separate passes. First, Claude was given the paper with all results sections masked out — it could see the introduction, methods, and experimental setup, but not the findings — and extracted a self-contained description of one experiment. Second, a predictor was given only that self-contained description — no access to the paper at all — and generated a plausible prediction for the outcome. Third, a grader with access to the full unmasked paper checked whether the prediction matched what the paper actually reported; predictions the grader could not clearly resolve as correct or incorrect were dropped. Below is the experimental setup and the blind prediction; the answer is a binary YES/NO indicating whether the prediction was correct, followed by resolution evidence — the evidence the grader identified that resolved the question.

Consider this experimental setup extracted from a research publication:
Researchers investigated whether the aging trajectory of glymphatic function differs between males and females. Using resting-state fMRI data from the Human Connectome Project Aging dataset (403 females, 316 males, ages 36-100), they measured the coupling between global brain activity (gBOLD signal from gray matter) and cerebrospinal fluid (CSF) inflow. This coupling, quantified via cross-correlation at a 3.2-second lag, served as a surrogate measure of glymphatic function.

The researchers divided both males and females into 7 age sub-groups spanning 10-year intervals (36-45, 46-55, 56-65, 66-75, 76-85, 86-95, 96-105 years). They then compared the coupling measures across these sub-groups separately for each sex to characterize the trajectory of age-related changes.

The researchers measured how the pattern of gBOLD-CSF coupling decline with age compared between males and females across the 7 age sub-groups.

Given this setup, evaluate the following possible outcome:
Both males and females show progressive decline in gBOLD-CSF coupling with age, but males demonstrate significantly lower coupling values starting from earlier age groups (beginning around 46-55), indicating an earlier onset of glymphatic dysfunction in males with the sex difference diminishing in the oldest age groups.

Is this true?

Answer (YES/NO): NO